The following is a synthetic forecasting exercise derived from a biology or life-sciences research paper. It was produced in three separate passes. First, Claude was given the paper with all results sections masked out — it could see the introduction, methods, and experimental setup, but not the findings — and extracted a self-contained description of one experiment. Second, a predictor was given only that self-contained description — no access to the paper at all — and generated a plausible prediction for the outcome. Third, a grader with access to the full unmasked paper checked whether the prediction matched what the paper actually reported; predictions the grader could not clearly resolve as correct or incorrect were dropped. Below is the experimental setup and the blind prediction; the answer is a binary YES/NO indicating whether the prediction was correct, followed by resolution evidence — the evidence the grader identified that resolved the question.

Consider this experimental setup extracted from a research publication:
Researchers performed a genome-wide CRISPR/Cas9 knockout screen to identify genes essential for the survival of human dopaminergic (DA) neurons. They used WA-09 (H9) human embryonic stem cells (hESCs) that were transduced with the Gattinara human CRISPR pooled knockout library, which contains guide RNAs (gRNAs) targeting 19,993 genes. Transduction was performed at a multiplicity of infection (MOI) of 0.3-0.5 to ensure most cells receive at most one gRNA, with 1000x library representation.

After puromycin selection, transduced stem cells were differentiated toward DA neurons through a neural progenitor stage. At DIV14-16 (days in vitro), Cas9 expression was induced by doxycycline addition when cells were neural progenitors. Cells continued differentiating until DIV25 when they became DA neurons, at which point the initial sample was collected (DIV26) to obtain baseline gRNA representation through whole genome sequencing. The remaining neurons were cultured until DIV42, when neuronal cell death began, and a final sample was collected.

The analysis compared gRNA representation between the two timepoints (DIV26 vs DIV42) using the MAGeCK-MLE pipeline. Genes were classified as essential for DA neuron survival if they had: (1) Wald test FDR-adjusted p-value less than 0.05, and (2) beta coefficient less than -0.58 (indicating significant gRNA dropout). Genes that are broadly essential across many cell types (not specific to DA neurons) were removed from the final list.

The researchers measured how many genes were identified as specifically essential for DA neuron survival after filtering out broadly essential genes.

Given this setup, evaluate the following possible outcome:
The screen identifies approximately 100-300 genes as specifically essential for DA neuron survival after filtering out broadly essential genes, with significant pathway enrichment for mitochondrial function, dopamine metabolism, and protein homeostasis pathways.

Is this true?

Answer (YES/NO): NO